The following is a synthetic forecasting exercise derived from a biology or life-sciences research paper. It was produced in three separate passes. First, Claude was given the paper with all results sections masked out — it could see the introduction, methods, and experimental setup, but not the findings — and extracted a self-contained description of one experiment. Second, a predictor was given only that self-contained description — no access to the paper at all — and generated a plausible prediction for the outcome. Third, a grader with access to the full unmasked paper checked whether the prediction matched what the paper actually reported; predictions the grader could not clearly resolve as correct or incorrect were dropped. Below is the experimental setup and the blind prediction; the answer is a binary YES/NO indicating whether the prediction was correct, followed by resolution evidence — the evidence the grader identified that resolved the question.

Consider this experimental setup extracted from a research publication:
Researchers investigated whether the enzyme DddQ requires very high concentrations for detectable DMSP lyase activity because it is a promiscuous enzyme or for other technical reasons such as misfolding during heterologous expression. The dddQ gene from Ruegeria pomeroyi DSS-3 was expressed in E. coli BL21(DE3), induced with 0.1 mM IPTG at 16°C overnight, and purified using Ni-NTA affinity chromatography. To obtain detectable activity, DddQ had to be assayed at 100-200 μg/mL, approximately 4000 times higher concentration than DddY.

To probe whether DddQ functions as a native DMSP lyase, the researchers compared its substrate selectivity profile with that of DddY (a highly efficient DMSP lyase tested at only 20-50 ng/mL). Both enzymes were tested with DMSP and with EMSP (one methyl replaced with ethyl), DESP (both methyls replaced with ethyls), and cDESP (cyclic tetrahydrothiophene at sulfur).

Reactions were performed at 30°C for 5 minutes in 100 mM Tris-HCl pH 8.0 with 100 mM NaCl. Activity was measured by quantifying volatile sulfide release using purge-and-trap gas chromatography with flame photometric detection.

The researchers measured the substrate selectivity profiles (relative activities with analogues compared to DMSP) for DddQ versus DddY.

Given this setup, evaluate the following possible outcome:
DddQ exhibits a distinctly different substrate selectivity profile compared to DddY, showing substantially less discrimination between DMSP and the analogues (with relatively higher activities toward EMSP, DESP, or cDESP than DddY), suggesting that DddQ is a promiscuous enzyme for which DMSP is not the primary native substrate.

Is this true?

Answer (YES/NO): YES